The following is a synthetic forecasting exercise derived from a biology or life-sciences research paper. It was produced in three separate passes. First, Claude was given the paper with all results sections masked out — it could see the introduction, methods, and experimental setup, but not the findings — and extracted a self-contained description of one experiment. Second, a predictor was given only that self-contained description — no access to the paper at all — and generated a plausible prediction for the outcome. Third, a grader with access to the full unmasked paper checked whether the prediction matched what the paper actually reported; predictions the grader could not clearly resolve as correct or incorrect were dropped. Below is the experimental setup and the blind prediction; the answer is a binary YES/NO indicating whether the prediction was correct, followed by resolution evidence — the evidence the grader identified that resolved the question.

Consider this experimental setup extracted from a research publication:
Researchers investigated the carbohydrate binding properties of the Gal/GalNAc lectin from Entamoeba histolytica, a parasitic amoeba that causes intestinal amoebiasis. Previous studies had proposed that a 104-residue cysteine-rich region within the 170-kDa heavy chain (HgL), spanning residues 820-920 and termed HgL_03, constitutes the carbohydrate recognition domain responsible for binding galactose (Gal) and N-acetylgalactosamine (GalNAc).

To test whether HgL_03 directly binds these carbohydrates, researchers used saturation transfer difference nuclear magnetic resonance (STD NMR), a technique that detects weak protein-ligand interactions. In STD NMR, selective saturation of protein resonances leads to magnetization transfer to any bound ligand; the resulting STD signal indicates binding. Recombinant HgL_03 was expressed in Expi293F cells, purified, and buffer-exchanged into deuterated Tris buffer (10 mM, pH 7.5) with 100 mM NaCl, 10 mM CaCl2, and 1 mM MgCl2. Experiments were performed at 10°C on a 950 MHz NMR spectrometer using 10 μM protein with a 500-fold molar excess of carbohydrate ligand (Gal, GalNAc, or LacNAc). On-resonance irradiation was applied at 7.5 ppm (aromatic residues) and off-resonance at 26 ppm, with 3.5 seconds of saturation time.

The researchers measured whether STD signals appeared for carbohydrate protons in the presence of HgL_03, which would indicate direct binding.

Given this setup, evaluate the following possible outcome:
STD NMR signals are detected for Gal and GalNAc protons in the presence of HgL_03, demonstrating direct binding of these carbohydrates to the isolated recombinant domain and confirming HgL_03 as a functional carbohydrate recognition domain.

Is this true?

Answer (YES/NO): NO